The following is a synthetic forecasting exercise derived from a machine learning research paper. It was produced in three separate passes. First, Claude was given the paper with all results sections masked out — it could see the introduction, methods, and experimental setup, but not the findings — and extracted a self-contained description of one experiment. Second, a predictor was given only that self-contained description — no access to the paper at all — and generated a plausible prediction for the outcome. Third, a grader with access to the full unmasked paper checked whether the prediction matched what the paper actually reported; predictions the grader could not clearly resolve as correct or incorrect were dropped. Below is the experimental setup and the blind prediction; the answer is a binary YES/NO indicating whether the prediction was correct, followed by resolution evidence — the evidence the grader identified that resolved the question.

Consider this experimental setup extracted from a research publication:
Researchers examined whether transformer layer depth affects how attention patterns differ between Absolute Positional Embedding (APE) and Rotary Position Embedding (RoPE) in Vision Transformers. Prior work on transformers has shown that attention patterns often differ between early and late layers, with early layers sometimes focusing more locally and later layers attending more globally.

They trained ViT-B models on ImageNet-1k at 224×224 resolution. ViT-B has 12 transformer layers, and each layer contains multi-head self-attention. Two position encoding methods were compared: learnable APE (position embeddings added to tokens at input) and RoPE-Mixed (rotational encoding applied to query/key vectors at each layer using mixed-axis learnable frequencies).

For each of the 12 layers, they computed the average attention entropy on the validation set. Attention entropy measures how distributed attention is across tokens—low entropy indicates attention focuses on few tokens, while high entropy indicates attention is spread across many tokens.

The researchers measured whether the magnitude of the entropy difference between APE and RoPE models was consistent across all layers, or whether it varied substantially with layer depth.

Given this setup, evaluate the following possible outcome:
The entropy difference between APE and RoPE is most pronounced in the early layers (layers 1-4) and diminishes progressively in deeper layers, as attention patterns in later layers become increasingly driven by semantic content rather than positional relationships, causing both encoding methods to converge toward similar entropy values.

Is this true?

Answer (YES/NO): NO